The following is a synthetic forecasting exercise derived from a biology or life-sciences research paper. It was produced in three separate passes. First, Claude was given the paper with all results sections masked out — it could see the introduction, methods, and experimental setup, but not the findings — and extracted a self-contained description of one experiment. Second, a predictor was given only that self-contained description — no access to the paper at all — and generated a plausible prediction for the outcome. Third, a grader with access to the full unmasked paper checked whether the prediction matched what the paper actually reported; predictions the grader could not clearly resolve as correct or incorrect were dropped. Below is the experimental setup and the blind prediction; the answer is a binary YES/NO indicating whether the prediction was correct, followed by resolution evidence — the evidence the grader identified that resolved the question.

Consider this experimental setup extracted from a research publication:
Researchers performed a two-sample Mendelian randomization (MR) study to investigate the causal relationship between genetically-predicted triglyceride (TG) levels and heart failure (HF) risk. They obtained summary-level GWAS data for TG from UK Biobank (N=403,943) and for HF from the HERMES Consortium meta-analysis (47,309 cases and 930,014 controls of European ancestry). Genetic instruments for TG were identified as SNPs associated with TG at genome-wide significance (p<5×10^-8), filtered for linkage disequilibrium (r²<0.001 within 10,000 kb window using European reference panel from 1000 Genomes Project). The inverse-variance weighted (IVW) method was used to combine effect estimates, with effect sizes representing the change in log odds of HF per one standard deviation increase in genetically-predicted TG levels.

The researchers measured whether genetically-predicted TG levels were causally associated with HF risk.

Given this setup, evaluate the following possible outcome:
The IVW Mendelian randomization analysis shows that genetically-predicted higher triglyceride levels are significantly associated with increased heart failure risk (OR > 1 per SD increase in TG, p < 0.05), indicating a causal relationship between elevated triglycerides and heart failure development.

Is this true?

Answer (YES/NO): YES